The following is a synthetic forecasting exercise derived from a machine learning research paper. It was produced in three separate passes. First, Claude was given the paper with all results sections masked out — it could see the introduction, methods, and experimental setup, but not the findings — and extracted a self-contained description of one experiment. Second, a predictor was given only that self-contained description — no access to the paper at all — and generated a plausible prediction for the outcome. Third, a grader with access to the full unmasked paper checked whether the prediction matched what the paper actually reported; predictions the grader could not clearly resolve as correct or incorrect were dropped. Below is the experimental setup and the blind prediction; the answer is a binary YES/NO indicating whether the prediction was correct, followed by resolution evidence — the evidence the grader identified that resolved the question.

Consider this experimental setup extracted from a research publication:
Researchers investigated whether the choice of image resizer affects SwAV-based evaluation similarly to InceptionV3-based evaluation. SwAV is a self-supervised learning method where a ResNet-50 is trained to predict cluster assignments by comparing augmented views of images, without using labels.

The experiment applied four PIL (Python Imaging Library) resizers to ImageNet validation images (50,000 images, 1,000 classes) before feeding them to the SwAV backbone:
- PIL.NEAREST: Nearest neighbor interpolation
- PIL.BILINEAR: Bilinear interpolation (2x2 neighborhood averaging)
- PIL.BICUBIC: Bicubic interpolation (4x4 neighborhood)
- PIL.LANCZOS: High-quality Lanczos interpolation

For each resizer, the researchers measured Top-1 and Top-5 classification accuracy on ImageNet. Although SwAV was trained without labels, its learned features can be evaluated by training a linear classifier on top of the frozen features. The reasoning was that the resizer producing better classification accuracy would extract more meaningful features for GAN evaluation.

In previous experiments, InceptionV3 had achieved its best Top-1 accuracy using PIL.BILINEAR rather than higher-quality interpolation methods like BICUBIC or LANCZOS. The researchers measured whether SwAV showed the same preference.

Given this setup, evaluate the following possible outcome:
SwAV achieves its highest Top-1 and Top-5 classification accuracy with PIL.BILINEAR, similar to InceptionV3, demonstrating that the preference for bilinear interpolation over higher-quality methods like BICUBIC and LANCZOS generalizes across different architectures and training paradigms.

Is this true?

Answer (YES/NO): NO